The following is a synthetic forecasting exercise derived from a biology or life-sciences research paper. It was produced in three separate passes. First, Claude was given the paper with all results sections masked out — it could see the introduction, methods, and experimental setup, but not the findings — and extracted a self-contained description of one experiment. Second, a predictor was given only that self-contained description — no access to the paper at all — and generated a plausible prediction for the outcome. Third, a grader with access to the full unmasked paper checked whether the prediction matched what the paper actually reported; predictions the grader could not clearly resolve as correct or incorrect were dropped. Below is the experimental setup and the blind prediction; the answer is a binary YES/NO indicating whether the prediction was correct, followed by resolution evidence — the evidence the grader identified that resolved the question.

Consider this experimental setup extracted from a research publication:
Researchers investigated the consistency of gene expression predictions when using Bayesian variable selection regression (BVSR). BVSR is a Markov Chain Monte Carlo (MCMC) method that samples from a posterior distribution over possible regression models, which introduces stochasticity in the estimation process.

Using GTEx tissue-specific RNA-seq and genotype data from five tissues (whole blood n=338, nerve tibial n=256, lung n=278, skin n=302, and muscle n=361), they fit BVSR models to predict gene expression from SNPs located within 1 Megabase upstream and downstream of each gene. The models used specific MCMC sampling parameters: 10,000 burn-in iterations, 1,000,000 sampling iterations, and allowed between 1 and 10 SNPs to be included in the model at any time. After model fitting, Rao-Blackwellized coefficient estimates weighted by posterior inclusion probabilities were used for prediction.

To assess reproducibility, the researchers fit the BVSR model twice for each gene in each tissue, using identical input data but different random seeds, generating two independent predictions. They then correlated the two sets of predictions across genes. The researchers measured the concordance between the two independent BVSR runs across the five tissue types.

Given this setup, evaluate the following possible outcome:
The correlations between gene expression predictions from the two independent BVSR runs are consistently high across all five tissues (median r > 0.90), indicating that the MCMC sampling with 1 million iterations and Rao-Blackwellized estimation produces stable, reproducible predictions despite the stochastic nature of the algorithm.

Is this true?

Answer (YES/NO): NO